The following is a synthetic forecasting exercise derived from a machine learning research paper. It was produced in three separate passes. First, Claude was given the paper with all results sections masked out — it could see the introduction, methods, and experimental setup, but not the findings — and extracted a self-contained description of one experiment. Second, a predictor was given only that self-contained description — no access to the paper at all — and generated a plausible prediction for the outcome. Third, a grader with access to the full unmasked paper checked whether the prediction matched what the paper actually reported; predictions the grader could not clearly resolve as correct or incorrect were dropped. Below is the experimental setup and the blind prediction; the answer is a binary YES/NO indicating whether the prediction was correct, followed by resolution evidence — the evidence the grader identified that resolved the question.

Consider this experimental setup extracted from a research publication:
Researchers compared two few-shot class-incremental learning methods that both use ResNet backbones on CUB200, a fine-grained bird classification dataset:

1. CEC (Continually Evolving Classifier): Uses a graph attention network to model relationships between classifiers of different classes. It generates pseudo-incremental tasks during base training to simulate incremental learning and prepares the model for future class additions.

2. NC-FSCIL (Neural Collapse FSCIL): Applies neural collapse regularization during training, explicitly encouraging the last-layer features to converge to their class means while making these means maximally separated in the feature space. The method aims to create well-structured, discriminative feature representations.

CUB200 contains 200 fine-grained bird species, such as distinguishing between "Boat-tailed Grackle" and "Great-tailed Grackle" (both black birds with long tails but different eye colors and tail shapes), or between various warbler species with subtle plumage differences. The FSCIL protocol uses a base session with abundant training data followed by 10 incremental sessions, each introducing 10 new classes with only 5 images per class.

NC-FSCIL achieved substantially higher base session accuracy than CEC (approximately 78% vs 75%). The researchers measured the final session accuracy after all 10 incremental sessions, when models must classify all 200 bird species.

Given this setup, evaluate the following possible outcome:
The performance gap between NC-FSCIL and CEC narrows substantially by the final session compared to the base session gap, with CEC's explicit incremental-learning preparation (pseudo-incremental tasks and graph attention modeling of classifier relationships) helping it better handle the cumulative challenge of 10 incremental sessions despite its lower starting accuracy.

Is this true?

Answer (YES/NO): NO